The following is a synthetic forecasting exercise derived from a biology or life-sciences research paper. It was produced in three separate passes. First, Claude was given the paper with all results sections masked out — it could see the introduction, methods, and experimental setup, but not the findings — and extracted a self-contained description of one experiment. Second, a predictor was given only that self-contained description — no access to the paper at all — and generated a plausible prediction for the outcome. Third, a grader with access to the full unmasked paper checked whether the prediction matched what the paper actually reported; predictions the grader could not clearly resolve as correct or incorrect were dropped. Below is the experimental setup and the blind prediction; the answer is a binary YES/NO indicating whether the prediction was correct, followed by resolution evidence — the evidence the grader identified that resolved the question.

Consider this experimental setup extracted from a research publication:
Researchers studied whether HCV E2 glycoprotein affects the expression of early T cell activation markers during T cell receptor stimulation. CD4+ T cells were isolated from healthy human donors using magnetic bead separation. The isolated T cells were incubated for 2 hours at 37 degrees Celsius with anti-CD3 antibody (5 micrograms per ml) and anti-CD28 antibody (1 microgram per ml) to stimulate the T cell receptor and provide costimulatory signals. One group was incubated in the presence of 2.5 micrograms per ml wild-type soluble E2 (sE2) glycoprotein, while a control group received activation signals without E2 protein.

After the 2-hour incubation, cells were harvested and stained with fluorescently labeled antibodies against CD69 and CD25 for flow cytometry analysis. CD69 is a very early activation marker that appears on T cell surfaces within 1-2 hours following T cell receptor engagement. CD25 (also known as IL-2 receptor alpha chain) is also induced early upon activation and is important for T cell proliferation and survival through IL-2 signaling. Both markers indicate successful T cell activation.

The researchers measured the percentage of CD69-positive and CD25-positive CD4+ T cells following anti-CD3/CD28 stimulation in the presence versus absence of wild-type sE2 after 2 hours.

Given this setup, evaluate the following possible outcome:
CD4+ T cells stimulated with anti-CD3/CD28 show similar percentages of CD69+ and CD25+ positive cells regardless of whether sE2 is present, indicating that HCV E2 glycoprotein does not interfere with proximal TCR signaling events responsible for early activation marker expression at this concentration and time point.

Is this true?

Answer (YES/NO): NO